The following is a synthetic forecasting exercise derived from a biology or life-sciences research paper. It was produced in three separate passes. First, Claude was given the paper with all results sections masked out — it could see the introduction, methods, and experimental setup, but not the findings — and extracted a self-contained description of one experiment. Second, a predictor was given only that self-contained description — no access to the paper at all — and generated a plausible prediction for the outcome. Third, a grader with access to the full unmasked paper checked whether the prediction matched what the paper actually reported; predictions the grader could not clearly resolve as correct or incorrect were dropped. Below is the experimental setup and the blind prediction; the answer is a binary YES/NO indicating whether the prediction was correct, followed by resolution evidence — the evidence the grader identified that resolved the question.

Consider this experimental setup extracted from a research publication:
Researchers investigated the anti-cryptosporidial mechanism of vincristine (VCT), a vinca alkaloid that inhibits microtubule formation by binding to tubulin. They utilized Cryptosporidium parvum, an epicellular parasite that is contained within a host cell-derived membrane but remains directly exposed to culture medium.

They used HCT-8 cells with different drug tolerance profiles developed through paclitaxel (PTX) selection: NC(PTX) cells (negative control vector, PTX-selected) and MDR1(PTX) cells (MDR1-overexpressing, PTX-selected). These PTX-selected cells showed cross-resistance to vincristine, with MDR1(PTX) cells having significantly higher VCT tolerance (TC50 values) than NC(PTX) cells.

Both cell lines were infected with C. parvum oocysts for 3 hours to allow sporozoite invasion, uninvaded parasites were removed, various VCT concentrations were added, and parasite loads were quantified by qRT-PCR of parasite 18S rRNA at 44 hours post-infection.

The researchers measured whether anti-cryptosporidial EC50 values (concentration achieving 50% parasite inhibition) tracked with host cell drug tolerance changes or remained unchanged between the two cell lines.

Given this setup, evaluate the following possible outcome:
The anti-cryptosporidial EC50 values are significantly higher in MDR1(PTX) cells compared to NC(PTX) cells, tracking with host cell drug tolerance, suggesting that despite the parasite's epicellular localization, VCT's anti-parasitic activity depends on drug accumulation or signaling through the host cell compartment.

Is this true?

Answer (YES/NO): NO